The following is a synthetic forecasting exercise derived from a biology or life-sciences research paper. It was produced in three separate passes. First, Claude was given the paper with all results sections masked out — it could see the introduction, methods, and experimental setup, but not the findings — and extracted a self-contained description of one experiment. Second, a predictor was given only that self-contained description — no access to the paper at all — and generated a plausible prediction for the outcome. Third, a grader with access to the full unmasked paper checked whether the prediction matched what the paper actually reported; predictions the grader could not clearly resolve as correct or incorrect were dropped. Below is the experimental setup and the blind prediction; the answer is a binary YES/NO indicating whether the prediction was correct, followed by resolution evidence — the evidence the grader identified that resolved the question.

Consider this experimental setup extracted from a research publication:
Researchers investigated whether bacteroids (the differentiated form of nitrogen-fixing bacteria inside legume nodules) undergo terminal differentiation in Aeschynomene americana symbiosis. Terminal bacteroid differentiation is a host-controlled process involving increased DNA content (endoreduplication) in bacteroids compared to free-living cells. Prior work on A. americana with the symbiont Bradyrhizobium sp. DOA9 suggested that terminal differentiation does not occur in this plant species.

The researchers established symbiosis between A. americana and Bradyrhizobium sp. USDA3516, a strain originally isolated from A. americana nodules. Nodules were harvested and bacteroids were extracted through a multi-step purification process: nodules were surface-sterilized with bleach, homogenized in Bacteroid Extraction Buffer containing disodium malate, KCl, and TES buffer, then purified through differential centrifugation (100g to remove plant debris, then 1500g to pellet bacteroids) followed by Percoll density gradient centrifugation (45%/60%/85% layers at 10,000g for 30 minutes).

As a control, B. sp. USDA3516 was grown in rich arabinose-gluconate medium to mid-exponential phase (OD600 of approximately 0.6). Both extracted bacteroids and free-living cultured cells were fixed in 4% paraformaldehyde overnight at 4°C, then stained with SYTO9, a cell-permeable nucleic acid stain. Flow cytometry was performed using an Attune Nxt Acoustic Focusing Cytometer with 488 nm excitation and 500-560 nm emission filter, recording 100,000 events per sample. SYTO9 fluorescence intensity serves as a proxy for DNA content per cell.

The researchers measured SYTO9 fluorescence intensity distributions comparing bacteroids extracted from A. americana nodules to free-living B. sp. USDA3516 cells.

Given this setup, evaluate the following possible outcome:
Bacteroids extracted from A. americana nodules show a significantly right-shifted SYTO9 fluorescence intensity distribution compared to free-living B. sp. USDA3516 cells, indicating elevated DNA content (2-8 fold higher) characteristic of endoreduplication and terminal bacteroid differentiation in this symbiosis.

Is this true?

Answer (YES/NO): NO